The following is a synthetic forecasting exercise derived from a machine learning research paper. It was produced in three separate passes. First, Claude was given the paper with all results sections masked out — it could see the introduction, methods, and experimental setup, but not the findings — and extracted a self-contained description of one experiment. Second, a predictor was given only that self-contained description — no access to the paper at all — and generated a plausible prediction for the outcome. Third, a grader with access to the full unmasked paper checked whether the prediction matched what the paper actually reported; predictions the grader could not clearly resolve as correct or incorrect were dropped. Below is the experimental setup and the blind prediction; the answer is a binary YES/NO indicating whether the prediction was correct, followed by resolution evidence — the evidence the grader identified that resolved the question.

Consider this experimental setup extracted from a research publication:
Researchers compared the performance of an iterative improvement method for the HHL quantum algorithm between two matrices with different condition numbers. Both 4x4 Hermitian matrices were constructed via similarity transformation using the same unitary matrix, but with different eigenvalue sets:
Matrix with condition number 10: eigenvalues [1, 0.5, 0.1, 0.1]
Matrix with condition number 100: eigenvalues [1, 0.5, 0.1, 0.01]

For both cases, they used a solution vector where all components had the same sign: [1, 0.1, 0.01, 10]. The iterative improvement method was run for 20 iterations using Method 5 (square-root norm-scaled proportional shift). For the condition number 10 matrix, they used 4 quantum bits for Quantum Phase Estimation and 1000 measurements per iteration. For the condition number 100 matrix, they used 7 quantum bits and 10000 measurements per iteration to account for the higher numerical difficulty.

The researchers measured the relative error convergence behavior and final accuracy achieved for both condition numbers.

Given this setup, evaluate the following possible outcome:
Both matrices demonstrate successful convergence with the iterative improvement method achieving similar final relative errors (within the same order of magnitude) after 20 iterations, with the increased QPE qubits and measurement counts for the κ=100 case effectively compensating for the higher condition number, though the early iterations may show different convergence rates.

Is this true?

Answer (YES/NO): NO